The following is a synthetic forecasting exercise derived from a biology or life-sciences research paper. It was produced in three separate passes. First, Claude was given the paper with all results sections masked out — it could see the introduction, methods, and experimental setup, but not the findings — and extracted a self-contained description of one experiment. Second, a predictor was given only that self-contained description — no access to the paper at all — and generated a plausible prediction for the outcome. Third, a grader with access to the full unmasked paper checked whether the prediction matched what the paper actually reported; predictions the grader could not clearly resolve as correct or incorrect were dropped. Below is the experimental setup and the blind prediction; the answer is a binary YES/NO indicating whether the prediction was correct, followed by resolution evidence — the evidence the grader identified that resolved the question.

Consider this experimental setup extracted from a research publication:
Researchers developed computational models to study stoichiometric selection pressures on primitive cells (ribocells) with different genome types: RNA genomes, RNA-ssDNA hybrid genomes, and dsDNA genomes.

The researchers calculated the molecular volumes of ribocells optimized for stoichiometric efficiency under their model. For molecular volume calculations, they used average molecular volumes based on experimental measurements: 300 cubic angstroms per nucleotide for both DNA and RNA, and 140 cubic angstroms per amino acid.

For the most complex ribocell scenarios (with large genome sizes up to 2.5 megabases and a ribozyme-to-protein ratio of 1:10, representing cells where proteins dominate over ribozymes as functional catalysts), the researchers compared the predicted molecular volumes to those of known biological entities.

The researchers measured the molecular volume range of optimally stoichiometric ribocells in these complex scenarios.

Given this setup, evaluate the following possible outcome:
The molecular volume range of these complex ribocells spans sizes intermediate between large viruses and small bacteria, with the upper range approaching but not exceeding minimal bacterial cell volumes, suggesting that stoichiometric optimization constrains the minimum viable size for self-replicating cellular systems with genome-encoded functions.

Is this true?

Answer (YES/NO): NO